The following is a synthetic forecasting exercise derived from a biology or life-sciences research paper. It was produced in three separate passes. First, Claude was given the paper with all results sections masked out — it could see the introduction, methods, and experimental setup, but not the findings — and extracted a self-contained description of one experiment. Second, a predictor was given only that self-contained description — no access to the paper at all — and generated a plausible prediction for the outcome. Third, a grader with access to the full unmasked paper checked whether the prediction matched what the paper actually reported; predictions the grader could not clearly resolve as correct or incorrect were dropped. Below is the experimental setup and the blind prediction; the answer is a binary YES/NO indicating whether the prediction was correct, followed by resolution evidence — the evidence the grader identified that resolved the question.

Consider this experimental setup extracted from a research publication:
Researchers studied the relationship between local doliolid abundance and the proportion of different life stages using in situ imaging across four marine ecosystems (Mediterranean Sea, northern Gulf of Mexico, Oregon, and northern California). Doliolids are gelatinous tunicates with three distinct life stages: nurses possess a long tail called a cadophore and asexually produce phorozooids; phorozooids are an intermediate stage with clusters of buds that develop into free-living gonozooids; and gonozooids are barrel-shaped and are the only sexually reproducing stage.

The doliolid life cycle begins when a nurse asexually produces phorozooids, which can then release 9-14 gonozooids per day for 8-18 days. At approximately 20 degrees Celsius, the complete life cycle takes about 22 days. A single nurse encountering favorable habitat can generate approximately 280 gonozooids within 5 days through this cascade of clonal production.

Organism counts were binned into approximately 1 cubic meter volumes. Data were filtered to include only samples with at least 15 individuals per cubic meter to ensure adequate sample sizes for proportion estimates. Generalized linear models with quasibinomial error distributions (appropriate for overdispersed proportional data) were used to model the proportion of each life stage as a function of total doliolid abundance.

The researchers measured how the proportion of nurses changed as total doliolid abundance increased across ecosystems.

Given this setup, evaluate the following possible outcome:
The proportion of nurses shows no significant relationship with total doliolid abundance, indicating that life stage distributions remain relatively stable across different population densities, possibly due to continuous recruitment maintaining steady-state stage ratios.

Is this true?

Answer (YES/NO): NO